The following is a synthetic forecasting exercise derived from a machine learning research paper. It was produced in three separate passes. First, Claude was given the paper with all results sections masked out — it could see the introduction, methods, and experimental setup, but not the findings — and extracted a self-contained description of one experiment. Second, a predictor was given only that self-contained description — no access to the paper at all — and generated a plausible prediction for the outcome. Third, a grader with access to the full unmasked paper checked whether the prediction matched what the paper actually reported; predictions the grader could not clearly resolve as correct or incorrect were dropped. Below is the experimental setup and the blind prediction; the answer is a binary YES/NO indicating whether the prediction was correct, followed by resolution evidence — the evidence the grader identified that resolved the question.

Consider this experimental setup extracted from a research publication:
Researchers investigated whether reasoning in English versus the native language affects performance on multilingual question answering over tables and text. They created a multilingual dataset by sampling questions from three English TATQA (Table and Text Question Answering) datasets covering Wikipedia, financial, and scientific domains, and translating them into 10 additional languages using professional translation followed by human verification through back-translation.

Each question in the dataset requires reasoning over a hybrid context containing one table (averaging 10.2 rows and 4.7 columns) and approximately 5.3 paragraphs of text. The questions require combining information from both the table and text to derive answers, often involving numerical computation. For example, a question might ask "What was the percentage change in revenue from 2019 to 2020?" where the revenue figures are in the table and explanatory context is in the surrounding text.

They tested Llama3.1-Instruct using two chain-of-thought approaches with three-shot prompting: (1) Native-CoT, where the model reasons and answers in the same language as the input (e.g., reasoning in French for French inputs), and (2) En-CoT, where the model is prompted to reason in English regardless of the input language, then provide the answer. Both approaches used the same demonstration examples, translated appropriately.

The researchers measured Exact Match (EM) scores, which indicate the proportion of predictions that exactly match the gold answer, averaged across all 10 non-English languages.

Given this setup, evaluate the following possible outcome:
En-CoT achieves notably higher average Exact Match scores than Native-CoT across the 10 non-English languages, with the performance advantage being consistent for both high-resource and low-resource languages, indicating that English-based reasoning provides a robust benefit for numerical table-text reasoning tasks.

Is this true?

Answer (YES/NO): NO